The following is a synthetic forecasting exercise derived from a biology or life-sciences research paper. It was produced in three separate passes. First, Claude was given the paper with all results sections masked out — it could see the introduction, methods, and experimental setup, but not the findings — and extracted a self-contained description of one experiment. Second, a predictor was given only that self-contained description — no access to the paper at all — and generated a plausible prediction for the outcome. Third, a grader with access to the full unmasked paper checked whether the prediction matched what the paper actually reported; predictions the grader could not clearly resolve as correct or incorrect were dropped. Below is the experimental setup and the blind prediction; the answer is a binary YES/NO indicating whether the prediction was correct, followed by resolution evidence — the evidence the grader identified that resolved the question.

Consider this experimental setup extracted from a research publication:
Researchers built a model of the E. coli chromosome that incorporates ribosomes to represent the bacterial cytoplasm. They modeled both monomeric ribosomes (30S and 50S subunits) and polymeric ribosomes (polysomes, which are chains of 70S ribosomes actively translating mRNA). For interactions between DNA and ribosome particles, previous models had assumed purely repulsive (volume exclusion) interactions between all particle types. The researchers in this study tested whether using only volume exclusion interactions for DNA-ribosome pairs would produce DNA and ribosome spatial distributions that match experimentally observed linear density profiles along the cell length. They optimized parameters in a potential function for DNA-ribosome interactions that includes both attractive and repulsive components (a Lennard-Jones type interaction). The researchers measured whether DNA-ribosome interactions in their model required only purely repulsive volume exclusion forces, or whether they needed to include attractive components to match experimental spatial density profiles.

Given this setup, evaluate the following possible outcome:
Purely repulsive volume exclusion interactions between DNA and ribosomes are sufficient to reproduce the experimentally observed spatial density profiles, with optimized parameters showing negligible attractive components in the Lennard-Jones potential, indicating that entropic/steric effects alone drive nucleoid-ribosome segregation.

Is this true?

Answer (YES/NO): NO